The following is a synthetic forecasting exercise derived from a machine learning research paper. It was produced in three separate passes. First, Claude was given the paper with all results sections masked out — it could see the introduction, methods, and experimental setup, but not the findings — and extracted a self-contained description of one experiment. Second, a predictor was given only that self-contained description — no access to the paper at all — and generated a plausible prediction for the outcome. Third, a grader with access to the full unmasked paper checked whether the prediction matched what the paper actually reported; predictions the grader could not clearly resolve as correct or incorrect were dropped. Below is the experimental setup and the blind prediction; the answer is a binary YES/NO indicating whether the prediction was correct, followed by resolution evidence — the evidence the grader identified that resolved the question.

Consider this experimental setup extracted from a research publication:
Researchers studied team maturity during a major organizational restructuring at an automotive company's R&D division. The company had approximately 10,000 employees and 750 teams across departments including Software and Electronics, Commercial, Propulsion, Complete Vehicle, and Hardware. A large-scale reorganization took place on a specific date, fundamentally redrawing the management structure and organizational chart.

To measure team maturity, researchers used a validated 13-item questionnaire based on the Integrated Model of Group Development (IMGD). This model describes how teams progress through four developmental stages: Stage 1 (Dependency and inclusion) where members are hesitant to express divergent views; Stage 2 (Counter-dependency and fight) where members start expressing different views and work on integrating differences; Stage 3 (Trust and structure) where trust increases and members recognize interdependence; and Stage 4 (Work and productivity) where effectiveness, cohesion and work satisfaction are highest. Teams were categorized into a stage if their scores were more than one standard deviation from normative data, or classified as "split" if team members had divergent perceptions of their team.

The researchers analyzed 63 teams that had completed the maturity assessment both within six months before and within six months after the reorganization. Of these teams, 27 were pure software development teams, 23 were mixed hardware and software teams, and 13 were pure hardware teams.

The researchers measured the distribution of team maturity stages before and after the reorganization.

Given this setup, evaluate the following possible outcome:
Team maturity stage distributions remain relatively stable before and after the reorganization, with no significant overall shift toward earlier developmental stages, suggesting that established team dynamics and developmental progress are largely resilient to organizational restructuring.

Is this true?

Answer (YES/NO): YES